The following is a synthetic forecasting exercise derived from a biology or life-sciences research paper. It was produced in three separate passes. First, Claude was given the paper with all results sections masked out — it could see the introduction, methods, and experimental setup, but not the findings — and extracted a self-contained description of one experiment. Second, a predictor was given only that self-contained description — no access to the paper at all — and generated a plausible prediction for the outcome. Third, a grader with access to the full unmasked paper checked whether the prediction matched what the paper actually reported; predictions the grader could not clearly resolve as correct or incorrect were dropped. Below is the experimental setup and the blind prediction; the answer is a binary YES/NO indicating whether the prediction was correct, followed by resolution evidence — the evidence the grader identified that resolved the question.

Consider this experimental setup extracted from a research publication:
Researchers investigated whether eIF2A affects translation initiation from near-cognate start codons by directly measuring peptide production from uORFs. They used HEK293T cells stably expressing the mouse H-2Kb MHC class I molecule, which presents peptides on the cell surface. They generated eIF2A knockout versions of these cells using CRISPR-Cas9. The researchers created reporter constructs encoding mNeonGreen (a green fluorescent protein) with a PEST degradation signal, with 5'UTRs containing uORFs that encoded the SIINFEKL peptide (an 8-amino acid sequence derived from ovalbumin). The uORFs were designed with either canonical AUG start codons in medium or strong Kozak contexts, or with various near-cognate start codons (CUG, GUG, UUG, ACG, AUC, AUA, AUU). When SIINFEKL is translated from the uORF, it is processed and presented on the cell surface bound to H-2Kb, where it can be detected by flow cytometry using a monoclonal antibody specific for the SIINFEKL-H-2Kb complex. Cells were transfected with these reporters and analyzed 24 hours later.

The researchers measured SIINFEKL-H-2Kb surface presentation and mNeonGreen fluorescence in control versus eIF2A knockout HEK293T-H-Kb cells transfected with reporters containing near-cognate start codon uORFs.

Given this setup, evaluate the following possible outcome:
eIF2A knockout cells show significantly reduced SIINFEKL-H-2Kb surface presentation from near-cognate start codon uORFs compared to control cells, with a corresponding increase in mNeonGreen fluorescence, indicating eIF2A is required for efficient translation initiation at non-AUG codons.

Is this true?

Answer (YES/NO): NO